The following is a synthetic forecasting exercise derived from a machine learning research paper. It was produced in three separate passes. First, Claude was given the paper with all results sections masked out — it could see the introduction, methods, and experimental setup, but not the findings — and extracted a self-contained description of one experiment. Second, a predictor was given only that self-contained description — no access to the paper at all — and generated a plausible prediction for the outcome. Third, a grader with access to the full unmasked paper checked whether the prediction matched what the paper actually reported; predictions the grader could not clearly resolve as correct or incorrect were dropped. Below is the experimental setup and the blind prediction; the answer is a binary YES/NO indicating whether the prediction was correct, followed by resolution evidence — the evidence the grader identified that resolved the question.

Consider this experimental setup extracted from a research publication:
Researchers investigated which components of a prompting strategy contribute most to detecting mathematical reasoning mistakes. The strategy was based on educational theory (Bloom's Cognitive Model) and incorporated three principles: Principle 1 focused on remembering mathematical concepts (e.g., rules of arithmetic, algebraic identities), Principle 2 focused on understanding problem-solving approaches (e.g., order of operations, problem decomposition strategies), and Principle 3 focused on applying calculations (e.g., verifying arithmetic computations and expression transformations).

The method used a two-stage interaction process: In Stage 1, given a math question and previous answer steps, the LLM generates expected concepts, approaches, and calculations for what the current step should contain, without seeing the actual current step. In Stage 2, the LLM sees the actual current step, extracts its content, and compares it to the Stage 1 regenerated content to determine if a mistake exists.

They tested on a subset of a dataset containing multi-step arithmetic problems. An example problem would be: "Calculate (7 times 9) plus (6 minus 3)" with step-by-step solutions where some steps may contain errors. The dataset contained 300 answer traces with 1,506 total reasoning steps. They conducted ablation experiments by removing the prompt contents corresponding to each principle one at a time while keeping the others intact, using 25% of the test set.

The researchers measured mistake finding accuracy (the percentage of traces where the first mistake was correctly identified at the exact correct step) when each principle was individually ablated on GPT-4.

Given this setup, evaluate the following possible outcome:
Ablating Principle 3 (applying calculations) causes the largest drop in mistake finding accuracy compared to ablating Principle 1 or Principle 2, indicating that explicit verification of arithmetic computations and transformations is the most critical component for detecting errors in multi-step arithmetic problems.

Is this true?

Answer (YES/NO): YES